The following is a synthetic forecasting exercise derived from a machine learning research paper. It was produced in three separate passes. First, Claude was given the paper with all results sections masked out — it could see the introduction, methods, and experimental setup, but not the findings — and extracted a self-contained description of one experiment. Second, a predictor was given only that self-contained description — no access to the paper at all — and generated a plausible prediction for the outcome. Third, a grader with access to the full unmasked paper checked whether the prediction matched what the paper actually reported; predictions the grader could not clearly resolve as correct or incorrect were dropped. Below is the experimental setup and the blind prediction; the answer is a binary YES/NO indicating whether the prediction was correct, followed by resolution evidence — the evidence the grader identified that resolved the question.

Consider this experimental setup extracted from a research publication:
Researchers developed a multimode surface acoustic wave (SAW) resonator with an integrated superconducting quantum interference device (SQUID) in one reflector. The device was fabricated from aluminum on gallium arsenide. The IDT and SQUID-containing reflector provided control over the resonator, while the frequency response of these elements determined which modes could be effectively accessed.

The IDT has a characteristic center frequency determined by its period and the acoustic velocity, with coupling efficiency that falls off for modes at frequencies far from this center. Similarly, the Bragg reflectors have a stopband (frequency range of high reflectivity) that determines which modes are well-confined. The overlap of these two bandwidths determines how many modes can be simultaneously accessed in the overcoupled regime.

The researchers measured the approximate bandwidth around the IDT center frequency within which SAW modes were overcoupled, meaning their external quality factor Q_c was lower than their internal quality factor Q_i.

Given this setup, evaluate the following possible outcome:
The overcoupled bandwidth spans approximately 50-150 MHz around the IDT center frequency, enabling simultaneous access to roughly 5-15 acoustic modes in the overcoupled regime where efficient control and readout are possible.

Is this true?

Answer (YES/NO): NO